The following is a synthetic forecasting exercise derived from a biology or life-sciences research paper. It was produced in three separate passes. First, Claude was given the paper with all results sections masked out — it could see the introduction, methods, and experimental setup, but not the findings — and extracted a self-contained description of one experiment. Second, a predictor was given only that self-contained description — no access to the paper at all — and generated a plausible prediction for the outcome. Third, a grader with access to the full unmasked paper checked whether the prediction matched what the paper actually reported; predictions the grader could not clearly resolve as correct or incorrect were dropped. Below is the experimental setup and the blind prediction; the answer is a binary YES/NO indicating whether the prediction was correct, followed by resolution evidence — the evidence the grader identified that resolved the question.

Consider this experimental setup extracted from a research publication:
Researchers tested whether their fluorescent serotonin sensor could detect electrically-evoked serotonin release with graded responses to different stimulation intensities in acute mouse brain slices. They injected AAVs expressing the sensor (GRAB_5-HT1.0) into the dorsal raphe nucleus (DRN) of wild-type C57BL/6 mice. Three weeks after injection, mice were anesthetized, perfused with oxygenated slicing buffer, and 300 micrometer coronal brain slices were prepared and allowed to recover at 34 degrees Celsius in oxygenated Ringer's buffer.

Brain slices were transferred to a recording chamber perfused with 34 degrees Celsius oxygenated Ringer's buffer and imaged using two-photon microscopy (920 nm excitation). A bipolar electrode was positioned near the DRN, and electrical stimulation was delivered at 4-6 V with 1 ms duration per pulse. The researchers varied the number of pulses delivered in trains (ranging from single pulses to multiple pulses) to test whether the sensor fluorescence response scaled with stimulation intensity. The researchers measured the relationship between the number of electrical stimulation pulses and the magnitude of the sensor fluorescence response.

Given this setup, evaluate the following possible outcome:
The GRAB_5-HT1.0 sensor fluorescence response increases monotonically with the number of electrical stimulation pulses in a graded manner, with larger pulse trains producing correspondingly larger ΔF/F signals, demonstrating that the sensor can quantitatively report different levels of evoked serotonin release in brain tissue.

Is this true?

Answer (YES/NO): YES